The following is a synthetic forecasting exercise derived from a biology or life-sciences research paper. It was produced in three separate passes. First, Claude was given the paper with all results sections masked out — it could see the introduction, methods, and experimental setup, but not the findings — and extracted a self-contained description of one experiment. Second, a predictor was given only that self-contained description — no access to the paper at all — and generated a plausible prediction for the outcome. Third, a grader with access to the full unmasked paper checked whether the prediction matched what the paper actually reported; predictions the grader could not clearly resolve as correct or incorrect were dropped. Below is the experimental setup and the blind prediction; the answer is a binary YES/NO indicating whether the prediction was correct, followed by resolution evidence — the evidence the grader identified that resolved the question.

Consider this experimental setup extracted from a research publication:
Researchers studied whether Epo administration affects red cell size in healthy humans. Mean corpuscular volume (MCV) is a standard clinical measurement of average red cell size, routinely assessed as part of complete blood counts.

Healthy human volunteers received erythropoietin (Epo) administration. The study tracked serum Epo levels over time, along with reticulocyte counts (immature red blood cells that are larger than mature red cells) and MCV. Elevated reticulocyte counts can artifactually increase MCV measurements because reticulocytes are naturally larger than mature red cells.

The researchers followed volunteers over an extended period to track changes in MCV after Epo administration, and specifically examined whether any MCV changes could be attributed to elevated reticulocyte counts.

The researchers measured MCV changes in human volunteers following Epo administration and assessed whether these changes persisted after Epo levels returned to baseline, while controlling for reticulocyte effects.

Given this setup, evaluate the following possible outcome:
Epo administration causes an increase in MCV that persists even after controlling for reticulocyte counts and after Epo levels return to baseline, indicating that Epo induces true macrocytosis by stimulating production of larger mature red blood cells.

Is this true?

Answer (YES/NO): YES